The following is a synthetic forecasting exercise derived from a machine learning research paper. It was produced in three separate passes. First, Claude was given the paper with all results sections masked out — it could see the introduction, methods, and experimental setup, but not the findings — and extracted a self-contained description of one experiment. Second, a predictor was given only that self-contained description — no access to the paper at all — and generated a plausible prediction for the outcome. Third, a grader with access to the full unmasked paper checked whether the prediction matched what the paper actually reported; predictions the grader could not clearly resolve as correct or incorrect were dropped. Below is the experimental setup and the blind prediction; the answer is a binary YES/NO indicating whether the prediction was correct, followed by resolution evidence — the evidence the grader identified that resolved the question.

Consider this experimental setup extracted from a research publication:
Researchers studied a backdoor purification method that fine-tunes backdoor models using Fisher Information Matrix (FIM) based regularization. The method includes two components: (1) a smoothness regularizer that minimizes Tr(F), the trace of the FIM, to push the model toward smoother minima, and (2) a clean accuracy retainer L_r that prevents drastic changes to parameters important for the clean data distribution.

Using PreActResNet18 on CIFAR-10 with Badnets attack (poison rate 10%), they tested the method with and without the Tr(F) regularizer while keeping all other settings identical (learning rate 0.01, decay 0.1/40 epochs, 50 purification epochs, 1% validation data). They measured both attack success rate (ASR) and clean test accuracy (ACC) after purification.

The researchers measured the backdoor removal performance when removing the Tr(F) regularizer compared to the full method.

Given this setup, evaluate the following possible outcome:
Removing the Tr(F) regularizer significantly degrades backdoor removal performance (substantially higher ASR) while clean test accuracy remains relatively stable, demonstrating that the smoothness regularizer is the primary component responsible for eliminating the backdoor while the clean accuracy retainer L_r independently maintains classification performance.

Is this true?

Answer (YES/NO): YES